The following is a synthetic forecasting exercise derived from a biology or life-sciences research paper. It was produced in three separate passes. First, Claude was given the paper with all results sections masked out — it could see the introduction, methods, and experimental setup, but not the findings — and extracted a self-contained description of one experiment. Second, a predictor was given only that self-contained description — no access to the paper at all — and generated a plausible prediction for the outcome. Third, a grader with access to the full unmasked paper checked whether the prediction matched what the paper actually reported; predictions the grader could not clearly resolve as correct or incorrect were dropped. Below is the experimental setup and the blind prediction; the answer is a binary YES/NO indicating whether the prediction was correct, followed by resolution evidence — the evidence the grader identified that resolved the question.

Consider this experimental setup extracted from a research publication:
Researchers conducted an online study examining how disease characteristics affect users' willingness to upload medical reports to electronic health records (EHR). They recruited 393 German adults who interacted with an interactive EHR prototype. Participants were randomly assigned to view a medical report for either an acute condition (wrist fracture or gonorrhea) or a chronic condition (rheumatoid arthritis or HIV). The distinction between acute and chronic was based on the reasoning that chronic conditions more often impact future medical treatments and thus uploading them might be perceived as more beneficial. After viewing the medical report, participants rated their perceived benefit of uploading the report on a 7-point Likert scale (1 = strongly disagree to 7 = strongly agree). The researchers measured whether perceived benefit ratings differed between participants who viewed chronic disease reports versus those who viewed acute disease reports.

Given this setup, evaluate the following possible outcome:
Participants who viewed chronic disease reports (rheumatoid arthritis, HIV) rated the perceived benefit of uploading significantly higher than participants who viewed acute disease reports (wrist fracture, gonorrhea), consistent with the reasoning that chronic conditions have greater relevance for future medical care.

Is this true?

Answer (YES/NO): NO